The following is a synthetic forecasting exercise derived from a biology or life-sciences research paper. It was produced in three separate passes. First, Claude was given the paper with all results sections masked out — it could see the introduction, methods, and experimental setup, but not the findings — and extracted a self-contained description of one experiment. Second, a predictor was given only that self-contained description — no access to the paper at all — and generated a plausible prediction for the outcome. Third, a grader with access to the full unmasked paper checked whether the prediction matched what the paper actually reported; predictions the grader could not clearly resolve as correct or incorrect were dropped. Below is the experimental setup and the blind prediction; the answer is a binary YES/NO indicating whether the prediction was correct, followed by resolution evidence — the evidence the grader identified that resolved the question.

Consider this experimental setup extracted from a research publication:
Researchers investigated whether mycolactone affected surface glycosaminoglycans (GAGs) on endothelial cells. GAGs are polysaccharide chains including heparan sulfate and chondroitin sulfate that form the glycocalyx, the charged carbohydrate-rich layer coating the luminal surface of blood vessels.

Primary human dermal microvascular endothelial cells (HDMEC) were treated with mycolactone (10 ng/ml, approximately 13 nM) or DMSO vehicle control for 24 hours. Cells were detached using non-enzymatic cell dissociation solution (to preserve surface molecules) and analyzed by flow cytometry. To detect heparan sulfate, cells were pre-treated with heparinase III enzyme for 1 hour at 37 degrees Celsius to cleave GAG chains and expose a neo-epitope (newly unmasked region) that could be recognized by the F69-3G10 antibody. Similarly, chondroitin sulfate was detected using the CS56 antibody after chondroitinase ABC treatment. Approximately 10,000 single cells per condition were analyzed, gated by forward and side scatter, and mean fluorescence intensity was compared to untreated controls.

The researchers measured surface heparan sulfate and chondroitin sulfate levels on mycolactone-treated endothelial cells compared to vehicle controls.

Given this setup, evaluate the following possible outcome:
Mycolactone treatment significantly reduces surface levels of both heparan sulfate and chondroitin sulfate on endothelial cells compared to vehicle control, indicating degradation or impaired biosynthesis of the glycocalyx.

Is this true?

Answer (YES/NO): YES